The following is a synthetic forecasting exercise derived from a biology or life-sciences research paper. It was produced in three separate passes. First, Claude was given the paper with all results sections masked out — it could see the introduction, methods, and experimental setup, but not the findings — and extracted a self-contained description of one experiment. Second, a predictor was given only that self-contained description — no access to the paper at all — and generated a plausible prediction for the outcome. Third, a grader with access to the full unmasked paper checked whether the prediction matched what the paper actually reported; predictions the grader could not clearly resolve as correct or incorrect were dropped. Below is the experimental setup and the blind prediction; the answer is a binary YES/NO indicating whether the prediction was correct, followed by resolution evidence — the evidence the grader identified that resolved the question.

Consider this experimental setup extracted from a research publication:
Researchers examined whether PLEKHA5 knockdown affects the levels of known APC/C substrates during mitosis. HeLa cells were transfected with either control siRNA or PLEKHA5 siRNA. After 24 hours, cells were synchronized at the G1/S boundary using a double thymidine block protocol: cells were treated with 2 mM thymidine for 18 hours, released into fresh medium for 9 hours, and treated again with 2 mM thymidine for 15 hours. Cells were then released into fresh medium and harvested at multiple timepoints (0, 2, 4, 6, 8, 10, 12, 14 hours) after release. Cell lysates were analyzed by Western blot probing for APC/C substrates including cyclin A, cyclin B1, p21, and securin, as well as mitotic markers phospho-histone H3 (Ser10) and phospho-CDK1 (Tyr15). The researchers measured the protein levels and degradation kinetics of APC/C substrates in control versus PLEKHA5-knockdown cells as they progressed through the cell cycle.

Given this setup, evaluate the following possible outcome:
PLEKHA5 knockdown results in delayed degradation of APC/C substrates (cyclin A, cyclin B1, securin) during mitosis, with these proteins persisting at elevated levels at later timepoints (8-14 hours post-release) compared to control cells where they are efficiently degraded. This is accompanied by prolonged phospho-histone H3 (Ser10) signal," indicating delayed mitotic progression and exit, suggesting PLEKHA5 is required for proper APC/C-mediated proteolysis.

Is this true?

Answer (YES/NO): YES